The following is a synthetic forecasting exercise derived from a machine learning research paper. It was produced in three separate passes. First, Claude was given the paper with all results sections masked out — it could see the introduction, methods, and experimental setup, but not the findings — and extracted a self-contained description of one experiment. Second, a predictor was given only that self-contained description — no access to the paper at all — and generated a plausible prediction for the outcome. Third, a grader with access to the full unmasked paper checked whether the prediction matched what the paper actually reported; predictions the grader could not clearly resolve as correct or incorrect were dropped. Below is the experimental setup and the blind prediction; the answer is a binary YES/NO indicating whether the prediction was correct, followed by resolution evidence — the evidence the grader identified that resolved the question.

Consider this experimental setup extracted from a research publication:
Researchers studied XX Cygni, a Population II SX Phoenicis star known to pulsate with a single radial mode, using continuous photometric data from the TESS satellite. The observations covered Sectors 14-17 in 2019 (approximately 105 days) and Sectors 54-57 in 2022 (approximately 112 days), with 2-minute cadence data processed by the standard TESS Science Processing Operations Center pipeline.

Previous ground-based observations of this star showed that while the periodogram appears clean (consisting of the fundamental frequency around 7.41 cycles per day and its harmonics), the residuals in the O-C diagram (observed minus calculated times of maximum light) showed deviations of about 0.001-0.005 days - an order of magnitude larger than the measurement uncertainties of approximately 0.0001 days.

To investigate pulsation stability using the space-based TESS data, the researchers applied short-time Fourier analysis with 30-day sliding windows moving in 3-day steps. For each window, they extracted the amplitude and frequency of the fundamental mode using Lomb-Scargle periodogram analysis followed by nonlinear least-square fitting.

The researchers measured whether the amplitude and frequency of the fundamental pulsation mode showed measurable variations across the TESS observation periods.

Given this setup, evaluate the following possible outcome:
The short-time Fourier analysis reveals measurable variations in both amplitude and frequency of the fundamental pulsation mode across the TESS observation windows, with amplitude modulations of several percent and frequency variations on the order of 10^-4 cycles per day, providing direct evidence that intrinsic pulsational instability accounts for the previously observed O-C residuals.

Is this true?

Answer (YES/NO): NO